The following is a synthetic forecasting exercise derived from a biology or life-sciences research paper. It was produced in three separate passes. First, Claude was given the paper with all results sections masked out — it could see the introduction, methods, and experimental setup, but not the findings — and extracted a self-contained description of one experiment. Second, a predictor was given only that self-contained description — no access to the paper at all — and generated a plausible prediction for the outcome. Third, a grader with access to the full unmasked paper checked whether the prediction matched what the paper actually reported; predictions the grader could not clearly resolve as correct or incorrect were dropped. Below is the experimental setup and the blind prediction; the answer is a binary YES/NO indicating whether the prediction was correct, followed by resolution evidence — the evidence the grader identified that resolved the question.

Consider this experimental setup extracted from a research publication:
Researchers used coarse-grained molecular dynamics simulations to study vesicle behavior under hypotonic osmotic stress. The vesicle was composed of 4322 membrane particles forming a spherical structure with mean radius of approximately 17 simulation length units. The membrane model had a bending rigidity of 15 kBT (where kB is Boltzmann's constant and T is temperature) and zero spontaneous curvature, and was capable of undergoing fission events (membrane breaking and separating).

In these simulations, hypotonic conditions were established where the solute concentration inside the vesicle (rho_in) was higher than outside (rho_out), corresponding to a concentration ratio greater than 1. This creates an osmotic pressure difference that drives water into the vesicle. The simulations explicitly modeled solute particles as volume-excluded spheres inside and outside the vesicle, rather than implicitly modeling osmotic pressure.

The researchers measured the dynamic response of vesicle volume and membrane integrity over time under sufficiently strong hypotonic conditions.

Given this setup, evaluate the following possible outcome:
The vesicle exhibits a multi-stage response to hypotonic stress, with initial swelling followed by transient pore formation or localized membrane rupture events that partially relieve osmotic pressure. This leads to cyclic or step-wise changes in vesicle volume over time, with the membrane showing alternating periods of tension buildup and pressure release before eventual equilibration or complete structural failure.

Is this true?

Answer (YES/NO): NO